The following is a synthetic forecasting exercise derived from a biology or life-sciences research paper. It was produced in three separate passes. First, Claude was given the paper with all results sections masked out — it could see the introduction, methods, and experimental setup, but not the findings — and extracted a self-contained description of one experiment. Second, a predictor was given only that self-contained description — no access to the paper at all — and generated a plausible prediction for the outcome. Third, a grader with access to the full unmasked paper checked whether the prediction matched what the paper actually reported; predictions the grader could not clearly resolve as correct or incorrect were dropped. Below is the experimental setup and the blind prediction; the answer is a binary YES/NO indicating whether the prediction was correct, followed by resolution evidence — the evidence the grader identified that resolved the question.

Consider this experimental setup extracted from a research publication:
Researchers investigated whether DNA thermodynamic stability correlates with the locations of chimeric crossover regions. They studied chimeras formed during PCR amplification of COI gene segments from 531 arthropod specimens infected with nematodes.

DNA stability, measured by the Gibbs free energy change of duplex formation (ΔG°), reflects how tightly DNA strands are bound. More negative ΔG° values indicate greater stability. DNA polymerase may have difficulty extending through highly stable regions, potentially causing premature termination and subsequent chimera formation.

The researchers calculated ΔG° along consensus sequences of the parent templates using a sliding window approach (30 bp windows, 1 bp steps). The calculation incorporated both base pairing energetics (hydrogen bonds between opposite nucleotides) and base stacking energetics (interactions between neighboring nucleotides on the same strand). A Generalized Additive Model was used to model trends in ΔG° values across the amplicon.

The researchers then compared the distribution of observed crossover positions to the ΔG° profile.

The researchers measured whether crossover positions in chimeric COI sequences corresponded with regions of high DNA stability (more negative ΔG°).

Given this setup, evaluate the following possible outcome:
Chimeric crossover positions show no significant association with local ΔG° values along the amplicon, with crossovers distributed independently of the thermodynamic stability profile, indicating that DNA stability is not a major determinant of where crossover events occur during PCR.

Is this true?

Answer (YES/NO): NO